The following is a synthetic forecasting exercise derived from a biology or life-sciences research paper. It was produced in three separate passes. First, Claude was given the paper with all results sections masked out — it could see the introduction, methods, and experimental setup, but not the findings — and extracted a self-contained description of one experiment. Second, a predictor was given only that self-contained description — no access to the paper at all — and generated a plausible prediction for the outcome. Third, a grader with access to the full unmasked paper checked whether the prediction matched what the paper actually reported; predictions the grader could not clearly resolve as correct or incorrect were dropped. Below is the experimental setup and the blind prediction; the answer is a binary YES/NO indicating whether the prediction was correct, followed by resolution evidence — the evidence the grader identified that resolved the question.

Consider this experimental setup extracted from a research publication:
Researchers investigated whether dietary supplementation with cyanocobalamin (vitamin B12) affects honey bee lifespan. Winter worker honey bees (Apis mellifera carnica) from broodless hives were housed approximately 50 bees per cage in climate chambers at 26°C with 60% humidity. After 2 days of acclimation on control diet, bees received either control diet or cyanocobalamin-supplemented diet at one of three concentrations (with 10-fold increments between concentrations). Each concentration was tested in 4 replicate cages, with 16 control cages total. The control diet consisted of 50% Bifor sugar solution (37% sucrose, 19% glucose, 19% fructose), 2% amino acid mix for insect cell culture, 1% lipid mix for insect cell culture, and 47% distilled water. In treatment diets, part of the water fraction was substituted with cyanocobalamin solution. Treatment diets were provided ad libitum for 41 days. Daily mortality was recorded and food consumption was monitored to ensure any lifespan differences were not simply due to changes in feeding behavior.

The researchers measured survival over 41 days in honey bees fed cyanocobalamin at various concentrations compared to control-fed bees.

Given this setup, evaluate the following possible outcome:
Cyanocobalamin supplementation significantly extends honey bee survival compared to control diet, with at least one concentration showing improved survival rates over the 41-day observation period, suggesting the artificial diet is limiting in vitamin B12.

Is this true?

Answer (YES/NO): NO